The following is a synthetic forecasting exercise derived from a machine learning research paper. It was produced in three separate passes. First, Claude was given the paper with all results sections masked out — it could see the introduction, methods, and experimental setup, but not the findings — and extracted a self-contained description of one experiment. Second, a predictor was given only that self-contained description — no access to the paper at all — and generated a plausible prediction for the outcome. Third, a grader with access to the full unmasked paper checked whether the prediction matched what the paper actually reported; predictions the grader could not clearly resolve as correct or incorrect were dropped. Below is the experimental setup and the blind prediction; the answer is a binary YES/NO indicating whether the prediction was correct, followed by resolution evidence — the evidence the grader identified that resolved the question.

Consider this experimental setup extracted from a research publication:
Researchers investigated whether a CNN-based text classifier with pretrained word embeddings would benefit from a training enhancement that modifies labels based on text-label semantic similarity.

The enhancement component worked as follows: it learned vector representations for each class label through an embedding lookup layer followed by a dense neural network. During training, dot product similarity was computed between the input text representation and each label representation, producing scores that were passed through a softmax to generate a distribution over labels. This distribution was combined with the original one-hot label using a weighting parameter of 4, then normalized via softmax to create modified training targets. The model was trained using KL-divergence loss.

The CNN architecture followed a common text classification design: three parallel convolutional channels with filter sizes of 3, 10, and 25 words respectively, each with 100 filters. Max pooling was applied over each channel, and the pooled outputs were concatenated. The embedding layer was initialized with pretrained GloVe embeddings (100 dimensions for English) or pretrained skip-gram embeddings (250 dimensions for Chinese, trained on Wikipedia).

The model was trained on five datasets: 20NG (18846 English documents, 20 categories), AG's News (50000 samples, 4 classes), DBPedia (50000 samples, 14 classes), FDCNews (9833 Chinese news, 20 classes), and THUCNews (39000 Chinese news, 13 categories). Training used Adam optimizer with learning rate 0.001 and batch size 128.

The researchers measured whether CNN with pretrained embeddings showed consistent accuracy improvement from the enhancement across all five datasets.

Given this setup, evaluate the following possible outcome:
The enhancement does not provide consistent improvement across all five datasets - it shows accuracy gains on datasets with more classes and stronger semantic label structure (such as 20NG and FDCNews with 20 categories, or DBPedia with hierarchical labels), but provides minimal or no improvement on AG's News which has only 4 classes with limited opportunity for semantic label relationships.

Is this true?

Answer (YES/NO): NO